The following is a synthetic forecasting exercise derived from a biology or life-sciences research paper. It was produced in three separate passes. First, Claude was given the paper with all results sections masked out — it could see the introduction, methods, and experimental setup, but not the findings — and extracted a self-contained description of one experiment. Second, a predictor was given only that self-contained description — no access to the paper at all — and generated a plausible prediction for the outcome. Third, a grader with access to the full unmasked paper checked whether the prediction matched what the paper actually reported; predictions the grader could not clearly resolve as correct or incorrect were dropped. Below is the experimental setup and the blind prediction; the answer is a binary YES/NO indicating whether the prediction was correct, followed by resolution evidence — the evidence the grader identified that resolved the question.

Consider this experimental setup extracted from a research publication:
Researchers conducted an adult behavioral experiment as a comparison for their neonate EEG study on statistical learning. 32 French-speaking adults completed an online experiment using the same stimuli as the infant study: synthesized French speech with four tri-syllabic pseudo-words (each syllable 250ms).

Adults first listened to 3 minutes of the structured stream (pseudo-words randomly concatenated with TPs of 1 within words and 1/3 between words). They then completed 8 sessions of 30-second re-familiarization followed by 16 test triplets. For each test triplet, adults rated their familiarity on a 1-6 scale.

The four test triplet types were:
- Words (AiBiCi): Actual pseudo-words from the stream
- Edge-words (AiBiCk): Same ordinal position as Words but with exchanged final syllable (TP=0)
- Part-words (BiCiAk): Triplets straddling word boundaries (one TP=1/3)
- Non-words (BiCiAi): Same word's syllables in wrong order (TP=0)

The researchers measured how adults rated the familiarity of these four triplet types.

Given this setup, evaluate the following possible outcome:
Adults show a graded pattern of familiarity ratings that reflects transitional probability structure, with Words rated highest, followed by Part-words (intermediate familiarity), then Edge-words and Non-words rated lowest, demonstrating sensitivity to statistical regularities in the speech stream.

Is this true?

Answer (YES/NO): NO